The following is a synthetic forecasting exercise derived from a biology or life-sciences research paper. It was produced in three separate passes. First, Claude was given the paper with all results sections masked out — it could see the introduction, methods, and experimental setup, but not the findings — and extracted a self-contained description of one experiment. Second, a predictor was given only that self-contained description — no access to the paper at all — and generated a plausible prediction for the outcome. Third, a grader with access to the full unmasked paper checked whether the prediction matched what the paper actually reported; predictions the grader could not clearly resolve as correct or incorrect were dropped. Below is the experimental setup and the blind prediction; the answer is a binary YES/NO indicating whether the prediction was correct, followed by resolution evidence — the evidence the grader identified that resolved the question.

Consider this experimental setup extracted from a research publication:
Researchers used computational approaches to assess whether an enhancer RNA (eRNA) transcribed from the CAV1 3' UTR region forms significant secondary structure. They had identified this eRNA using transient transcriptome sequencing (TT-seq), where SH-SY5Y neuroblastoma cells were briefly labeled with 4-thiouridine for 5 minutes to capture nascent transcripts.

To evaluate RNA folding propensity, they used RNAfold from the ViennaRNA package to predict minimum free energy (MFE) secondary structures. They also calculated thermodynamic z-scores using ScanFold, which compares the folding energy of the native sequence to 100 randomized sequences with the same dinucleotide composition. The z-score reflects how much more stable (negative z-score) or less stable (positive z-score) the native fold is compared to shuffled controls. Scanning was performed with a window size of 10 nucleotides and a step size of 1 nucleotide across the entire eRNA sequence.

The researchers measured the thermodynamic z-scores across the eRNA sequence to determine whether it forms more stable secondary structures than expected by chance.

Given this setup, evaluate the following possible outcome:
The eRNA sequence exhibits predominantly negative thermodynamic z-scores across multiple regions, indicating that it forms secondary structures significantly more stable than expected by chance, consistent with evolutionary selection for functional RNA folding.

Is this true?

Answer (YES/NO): NO